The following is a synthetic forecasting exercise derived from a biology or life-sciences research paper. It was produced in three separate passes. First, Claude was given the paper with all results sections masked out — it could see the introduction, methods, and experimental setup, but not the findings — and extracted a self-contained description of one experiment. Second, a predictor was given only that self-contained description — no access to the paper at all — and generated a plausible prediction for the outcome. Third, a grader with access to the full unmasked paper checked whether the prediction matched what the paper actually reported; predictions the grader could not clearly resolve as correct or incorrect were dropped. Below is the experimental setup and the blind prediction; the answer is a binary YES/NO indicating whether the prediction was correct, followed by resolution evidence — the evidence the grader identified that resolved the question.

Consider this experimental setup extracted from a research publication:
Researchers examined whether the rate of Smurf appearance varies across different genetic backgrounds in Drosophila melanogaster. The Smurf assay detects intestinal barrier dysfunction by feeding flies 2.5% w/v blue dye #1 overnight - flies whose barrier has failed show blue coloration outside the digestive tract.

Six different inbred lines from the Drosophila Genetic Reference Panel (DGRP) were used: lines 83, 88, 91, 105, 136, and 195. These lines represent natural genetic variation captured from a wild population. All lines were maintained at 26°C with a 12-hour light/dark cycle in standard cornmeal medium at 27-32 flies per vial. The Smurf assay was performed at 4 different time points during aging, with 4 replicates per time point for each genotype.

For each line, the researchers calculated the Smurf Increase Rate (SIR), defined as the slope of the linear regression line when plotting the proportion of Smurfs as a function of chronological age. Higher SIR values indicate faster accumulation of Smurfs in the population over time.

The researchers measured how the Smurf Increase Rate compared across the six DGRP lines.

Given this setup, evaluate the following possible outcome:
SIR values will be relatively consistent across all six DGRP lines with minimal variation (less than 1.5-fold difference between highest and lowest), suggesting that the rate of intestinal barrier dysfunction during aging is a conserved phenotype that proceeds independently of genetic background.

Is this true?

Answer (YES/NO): NO